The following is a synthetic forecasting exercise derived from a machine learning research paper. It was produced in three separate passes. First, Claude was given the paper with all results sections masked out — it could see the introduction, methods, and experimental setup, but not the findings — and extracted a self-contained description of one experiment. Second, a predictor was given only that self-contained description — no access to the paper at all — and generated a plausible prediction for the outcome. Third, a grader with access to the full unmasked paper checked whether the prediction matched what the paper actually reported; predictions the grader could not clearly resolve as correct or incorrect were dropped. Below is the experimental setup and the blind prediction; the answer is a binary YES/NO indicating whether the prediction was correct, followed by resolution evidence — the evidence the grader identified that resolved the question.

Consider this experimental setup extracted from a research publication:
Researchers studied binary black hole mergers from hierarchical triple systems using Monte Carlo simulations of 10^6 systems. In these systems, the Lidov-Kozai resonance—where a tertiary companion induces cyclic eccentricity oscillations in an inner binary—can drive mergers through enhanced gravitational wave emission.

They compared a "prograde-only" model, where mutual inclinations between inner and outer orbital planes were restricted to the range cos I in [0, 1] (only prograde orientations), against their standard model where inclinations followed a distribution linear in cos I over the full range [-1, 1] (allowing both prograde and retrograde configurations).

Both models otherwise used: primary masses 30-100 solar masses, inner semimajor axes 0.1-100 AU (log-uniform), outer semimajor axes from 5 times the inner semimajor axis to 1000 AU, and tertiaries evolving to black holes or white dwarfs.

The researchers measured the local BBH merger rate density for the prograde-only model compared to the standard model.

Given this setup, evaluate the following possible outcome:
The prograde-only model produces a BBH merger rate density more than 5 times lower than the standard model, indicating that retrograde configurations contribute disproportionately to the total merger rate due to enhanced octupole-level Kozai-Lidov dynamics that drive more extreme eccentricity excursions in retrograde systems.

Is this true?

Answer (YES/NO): NO